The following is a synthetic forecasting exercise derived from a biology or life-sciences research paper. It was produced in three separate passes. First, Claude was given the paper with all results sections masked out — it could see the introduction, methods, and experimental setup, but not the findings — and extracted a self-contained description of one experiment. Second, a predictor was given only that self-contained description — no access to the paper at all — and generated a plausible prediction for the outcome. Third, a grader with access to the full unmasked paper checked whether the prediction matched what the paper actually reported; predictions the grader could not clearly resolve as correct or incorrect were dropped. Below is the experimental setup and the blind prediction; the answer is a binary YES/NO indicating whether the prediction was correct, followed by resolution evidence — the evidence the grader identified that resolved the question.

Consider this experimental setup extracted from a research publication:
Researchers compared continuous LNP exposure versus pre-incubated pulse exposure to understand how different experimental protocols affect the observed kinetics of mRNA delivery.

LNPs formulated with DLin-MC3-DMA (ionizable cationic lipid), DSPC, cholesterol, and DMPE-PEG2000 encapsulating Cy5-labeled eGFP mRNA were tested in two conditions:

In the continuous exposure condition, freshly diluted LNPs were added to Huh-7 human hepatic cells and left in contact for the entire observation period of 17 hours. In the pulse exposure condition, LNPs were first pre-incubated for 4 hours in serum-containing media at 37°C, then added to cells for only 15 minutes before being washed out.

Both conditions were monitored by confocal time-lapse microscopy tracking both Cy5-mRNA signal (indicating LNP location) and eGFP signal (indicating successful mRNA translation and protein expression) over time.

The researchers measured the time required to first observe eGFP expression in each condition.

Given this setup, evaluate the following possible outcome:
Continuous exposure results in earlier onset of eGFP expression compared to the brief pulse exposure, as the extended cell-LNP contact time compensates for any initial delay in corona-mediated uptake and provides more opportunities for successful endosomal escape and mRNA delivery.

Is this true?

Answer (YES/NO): NO